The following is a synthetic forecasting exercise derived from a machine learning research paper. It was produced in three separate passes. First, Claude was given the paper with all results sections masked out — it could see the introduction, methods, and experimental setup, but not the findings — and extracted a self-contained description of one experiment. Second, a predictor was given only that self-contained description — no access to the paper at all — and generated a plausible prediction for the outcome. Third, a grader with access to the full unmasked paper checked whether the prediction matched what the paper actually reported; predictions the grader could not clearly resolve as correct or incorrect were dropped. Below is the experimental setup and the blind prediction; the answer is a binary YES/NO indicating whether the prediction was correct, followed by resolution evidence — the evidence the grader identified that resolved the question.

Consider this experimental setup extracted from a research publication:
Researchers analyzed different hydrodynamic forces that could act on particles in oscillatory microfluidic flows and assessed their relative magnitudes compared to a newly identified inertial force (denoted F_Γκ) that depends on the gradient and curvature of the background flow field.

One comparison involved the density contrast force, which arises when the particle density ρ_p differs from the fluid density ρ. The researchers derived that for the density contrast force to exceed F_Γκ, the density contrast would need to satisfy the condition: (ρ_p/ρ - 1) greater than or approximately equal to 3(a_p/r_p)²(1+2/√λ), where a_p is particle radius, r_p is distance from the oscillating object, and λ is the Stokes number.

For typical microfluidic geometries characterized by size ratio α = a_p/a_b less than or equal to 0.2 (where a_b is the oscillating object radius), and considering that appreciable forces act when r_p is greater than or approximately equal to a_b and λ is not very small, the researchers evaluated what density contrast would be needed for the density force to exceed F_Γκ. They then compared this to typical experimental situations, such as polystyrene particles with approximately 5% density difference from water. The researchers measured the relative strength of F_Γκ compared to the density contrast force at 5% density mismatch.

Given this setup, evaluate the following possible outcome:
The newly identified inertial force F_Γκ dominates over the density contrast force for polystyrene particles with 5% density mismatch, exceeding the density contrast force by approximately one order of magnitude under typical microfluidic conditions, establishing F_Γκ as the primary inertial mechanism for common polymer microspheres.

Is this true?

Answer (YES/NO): YES